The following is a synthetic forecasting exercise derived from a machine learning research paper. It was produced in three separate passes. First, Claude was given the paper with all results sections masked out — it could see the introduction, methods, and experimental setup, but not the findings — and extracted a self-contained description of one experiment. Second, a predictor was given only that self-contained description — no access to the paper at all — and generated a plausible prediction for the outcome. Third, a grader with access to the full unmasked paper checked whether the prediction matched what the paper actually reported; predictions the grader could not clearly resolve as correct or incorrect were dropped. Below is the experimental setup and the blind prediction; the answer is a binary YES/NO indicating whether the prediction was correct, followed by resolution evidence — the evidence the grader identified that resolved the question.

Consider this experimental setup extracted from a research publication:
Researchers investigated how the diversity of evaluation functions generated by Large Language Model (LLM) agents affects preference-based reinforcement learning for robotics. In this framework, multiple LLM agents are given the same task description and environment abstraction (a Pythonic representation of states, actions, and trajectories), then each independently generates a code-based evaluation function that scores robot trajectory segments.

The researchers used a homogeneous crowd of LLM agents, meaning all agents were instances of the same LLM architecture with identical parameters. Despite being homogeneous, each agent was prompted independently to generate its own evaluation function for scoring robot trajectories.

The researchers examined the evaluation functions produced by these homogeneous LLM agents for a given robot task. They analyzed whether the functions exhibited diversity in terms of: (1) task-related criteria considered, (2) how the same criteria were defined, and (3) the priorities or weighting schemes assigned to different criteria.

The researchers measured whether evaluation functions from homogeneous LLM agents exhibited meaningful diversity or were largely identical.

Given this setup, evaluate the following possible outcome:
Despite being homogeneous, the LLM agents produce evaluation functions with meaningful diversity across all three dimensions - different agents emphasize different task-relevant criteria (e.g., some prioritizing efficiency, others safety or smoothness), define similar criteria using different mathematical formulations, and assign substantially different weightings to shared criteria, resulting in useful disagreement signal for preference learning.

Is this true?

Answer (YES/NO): YES